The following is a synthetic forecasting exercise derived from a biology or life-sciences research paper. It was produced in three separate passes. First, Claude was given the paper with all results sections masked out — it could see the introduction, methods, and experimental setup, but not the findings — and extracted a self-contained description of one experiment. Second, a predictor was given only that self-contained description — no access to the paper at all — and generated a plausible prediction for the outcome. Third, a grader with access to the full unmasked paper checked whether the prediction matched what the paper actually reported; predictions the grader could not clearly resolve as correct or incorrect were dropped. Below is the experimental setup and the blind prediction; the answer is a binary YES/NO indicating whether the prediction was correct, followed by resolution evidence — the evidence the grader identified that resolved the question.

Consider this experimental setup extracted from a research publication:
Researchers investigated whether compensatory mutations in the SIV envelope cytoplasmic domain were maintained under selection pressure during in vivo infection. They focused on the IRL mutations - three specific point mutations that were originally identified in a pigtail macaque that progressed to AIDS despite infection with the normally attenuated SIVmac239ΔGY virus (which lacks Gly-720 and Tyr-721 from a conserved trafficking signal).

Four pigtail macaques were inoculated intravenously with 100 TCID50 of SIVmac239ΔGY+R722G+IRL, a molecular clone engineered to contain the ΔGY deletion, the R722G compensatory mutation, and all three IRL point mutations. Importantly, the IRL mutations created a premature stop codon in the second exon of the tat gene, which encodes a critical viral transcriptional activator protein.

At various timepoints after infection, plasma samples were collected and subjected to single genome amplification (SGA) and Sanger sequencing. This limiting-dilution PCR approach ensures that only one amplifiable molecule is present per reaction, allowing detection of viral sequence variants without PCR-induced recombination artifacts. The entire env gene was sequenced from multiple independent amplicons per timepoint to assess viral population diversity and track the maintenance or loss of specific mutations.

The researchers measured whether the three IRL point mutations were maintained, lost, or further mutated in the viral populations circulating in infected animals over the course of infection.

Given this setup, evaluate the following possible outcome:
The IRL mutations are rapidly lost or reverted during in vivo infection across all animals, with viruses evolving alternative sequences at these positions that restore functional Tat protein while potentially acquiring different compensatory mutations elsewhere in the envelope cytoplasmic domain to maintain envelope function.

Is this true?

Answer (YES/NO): NO